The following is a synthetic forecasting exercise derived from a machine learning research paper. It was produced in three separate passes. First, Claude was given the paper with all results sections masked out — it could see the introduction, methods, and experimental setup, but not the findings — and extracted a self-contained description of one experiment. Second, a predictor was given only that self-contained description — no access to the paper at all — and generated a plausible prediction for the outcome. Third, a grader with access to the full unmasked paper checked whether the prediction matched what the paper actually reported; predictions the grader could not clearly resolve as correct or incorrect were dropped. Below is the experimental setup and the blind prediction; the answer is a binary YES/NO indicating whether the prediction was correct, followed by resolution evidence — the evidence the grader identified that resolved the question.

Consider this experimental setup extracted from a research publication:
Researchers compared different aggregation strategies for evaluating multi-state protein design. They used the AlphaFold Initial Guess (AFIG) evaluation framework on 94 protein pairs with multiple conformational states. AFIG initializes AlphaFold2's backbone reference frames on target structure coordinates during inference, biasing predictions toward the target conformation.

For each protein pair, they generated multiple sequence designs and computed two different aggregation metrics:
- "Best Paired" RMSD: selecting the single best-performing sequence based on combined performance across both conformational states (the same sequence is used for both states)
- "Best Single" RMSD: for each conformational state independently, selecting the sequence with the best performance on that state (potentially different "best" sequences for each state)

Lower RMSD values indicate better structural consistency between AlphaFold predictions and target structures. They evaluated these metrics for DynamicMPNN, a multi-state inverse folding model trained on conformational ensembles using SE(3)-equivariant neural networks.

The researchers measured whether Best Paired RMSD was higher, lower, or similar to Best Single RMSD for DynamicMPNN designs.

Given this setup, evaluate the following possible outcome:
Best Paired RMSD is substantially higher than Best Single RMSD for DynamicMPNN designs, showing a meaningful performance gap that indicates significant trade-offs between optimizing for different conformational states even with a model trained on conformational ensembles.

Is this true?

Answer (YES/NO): NO